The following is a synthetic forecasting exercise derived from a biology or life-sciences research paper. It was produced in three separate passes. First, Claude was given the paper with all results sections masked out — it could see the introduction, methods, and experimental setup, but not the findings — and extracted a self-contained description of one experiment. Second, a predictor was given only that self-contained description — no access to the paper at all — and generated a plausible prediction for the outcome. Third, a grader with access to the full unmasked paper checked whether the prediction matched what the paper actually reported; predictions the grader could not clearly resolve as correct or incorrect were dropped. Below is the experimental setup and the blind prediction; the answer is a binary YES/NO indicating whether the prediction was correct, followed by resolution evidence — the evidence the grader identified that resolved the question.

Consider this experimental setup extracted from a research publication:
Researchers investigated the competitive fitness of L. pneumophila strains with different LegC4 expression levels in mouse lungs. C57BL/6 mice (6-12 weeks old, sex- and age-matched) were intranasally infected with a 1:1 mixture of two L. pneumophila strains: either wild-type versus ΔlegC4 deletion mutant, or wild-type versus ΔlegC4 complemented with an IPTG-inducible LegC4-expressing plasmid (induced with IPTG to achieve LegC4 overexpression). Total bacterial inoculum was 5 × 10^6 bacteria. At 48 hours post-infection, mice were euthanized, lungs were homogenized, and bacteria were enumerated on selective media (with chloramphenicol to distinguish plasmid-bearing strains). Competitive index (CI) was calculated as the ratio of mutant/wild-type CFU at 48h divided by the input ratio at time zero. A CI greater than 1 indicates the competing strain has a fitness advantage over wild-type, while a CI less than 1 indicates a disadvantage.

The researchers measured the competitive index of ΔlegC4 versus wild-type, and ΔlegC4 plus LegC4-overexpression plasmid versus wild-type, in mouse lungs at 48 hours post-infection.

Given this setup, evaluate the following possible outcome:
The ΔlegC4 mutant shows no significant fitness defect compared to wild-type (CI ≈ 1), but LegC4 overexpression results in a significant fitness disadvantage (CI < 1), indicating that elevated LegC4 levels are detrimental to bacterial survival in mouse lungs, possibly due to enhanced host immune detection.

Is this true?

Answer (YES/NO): NO